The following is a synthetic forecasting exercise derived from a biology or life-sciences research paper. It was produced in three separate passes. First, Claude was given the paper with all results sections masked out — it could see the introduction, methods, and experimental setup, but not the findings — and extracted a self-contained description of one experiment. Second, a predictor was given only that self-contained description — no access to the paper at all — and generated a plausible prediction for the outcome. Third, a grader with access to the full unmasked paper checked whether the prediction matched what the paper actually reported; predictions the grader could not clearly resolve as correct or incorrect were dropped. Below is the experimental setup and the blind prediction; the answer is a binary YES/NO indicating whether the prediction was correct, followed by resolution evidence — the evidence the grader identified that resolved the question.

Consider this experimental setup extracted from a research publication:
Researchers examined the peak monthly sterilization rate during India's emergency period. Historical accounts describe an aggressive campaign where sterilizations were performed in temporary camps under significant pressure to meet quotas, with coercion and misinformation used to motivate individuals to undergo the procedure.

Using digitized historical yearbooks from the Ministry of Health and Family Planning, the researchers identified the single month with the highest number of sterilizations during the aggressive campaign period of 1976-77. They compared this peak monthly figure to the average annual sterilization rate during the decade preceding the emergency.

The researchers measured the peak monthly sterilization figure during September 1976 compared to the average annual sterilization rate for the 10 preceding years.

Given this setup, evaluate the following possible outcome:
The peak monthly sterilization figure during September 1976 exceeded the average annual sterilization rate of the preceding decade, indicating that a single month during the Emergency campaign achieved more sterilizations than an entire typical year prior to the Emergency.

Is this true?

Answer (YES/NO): NO